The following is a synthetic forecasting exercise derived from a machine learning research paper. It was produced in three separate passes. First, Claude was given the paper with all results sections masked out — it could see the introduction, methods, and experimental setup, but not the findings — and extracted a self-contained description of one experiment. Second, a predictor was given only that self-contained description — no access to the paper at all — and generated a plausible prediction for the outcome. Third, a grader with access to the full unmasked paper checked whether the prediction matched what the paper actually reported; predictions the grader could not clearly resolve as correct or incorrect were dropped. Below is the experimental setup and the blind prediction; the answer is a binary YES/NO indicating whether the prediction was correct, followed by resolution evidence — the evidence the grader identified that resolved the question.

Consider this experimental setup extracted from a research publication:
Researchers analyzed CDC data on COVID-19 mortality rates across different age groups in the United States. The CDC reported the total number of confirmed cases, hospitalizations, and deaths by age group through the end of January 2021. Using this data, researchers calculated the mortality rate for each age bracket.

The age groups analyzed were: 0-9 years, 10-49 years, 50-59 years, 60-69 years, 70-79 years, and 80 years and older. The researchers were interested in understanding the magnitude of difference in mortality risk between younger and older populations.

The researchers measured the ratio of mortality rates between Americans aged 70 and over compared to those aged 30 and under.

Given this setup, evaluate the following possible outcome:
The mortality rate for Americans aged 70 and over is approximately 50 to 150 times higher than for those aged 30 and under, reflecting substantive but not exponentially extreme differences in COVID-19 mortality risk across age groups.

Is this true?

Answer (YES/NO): YES